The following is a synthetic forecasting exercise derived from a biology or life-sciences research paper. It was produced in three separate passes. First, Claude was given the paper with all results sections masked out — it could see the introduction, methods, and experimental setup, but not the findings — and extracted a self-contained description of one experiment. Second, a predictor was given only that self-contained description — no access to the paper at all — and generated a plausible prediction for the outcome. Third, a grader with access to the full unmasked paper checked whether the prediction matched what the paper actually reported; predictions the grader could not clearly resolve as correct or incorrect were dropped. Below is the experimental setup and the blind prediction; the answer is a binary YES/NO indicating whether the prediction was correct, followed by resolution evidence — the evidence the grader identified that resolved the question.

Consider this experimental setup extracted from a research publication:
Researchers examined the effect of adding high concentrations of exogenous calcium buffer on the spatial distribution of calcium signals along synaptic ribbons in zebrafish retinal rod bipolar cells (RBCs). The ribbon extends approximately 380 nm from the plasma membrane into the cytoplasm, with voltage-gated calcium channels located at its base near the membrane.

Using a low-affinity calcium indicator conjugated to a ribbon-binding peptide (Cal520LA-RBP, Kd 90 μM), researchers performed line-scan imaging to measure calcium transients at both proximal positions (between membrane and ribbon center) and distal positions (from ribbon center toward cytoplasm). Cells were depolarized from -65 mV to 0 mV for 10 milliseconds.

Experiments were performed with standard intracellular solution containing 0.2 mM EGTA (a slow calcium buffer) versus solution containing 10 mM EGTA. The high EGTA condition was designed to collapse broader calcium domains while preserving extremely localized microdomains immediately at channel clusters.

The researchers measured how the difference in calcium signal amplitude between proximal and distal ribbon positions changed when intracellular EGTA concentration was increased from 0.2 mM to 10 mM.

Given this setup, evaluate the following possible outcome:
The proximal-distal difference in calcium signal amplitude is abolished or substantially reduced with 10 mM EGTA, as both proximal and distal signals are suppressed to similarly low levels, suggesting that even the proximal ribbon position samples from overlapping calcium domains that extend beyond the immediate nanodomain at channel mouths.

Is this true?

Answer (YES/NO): NO